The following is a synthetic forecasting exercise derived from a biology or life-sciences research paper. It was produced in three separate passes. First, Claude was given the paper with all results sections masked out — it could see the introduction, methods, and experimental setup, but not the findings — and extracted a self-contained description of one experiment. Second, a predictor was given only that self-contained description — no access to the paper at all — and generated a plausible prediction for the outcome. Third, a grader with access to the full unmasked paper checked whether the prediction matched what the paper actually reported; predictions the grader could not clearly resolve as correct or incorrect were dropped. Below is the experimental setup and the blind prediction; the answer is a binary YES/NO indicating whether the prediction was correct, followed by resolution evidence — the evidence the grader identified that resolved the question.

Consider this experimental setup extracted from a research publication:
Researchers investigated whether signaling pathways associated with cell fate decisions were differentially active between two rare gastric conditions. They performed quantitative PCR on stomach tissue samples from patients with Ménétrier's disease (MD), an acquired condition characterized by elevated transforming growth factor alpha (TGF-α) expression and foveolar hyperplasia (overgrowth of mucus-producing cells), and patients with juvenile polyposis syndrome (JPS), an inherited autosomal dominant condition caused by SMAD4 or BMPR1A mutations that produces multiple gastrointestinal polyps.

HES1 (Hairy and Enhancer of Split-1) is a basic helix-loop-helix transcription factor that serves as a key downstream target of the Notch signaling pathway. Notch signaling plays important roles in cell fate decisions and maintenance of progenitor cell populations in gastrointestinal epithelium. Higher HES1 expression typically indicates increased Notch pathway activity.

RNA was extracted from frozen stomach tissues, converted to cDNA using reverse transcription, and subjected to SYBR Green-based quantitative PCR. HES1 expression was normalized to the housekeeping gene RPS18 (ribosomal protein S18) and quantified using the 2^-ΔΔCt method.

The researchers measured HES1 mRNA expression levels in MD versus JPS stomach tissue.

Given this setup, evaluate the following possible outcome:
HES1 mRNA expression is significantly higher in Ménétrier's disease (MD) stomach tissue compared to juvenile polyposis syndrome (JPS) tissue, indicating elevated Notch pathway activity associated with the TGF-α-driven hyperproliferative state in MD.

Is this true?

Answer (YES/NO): NO